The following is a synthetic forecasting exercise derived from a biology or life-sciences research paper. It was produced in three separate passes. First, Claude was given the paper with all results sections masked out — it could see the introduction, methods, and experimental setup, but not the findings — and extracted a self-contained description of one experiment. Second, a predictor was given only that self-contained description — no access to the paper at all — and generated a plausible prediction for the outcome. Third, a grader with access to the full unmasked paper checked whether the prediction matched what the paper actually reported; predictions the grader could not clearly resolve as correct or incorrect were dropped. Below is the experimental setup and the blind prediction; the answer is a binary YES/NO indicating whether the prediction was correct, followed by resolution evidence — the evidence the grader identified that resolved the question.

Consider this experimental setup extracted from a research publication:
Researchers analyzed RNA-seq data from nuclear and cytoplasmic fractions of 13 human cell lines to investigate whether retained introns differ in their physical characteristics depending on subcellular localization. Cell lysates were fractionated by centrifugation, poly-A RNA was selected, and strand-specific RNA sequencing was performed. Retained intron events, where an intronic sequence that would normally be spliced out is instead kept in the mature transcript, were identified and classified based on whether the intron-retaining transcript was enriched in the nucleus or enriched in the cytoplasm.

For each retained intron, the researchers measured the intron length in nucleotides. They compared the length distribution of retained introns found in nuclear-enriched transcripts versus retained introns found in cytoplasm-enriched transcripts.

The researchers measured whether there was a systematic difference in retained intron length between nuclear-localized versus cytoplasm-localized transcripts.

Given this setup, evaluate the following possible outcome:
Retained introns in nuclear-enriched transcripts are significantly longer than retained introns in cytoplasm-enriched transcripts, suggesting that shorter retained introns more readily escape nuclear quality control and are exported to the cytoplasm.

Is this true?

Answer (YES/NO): NO